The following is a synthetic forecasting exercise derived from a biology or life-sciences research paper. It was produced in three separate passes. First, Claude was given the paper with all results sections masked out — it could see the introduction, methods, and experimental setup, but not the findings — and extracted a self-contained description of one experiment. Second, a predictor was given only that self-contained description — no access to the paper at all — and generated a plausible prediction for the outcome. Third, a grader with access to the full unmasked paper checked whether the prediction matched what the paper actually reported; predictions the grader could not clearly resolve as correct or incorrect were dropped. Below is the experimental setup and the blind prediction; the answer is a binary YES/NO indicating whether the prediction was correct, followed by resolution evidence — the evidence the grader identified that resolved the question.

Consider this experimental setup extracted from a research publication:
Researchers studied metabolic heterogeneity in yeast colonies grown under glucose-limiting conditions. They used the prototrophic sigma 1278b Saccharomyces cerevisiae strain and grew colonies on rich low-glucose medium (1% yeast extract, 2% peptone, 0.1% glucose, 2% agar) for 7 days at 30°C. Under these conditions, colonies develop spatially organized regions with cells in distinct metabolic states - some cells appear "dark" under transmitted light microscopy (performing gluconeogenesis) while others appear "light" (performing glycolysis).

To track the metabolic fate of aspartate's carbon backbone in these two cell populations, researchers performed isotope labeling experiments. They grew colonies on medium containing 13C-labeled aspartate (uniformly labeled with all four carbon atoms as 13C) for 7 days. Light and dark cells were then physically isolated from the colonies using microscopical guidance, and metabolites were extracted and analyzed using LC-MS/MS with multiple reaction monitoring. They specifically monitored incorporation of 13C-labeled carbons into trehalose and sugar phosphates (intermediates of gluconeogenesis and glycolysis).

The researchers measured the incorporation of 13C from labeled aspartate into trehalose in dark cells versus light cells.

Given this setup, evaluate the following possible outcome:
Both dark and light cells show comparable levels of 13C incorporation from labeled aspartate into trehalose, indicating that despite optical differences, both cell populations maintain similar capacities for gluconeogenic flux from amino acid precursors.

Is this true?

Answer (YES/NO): NO